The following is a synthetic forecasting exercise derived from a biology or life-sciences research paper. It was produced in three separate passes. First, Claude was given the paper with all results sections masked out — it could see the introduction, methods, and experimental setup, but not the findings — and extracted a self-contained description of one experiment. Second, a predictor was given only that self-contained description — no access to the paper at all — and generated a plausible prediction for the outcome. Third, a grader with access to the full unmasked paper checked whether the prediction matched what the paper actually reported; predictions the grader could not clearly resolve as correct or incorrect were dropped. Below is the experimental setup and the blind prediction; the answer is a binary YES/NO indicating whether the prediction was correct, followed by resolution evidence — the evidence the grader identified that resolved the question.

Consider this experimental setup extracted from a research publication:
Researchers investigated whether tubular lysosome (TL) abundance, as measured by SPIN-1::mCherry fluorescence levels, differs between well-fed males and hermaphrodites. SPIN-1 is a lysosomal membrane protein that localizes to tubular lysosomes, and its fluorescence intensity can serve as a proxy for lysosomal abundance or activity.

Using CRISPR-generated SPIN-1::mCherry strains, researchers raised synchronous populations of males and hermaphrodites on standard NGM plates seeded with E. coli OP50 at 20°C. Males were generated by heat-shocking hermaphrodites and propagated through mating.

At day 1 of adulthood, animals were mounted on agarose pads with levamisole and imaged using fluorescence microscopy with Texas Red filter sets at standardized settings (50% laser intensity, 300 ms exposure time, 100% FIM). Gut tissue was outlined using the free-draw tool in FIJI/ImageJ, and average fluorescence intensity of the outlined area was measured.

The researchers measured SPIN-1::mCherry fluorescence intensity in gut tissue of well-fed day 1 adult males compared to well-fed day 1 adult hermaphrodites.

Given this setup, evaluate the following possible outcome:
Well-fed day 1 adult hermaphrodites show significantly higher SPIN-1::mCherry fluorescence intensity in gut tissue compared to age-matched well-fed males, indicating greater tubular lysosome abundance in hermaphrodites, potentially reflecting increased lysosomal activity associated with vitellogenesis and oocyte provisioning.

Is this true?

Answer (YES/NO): NO